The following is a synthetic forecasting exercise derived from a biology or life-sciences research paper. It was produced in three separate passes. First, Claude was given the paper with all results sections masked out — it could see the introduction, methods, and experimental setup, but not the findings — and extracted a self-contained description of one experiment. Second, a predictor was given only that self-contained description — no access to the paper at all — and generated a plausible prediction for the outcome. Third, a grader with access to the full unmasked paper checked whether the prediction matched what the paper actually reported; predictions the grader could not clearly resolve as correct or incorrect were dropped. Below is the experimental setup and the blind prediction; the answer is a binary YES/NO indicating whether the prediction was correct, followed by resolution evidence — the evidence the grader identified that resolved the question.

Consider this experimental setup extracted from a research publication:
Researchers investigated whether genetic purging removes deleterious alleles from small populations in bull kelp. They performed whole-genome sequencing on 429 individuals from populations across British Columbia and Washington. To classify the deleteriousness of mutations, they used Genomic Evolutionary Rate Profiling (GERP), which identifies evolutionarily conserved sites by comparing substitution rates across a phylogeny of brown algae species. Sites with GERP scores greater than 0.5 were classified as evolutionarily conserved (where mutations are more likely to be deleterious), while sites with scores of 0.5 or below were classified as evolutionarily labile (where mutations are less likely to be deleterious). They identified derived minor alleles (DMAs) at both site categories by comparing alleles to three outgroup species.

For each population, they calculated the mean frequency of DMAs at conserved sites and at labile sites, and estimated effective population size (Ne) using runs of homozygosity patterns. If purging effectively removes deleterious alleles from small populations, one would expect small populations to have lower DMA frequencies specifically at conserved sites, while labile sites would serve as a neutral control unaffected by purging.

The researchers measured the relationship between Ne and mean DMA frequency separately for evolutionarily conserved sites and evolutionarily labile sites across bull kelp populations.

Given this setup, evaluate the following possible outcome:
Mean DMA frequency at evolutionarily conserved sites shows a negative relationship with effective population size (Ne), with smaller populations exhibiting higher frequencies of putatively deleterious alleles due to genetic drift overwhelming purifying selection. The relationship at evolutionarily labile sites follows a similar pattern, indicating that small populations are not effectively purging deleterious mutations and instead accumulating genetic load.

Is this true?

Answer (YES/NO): NO